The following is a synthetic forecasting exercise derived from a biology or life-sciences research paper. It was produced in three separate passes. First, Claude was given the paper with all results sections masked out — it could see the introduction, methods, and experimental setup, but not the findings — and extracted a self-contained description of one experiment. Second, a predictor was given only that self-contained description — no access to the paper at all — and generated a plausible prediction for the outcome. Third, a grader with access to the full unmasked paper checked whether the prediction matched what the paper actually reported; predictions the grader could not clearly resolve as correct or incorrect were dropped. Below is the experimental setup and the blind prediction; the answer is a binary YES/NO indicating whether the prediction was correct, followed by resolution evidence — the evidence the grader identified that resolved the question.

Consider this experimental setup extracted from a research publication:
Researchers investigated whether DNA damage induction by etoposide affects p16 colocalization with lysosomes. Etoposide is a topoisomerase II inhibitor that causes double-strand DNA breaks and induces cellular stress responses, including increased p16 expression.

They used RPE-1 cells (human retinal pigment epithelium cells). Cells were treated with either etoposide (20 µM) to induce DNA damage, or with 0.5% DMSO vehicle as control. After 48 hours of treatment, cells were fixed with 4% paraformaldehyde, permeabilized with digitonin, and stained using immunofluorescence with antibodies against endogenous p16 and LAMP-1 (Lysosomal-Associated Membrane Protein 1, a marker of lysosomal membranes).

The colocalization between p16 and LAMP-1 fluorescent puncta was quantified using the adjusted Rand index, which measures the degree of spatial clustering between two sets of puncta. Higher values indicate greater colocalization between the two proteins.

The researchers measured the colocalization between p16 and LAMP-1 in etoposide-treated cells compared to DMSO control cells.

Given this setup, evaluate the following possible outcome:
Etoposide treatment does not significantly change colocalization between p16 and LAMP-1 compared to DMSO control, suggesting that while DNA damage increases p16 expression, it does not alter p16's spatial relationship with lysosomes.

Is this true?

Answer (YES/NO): NO